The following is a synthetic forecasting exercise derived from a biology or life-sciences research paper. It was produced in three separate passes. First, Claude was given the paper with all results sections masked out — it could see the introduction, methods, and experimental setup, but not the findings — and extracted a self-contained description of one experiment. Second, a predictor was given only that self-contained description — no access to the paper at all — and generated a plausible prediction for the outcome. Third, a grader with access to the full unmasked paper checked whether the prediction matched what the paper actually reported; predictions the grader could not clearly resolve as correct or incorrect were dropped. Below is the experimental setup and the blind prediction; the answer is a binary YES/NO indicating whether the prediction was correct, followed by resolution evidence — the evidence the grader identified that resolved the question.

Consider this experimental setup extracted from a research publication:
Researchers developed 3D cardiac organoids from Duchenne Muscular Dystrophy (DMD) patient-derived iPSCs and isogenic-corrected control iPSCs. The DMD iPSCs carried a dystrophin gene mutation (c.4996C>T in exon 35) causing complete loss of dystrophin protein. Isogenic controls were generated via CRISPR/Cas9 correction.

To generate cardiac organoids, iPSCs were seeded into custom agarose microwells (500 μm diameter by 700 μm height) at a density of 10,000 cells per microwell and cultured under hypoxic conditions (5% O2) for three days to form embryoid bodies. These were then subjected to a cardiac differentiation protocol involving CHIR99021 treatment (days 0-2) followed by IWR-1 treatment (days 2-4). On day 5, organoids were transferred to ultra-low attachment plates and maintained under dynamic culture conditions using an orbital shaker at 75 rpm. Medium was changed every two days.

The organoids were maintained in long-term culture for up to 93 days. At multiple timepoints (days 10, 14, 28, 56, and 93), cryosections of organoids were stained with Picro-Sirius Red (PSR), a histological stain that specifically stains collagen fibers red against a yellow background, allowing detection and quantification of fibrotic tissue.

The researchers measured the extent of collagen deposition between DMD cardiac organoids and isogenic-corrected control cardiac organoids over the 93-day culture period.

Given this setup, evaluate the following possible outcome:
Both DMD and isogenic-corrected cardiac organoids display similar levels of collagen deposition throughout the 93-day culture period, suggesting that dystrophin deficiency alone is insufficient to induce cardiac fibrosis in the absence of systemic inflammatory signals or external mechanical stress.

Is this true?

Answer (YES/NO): NO